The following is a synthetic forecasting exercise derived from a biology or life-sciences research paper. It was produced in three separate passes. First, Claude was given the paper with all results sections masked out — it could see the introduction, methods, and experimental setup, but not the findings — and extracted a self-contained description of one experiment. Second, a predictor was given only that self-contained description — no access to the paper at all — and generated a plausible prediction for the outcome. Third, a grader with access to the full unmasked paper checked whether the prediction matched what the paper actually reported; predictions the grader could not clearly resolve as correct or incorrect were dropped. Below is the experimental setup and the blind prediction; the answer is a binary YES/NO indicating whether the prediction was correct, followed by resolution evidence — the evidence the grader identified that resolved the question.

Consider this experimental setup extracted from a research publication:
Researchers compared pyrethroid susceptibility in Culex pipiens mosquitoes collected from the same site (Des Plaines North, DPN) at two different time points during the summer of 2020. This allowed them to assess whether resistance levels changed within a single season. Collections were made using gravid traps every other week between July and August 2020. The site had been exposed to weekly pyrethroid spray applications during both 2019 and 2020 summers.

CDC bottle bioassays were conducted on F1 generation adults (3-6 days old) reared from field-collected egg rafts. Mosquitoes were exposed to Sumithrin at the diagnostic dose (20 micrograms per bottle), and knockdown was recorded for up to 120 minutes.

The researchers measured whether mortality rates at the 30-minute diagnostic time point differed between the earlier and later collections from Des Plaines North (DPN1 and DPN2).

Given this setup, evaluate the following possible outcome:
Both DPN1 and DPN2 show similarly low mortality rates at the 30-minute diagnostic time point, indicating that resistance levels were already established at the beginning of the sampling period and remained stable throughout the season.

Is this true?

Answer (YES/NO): NO